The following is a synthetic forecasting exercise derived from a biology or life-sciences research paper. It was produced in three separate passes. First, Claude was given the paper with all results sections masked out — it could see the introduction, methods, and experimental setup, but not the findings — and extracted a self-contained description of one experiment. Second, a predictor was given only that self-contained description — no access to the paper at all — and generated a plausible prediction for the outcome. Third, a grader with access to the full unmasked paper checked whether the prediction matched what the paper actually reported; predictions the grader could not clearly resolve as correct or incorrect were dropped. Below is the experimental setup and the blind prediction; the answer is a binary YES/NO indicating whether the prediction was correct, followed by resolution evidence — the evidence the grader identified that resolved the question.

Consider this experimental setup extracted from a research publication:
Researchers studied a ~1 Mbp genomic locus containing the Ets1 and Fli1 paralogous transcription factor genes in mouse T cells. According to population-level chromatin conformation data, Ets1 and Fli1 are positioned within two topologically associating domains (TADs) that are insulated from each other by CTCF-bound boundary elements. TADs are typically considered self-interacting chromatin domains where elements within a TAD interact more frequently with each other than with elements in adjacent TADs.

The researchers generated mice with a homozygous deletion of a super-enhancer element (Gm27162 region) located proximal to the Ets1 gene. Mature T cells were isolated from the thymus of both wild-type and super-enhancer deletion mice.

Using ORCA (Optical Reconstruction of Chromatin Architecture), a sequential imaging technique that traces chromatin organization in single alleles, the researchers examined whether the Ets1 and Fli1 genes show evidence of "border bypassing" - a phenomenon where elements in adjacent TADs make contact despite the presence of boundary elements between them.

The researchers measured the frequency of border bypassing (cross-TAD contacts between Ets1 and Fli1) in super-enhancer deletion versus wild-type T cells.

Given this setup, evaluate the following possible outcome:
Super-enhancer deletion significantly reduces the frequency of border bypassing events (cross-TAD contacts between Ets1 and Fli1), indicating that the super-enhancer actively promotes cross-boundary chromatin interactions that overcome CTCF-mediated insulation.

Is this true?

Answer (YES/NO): NO